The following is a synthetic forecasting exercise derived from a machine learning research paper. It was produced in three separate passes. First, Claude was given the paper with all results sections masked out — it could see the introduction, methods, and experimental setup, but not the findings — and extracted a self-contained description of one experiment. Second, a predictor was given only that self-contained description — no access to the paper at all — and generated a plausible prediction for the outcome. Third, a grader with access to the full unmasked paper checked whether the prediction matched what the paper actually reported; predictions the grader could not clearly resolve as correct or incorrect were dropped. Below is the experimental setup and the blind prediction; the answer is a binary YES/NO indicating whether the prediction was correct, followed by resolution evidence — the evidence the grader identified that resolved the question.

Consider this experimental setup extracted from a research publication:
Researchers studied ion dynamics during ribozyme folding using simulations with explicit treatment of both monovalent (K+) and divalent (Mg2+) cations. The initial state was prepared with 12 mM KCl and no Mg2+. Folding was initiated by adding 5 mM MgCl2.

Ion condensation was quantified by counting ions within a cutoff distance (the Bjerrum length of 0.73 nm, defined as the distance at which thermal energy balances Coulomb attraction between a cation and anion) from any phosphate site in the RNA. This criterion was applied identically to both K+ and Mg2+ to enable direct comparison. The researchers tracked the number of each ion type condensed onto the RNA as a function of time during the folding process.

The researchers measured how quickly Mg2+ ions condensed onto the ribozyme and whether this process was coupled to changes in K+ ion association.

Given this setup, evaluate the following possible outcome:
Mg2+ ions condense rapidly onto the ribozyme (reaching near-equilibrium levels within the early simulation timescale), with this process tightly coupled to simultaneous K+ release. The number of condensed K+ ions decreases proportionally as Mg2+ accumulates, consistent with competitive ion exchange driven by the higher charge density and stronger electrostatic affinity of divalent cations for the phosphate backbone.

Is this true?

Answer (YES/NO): YES